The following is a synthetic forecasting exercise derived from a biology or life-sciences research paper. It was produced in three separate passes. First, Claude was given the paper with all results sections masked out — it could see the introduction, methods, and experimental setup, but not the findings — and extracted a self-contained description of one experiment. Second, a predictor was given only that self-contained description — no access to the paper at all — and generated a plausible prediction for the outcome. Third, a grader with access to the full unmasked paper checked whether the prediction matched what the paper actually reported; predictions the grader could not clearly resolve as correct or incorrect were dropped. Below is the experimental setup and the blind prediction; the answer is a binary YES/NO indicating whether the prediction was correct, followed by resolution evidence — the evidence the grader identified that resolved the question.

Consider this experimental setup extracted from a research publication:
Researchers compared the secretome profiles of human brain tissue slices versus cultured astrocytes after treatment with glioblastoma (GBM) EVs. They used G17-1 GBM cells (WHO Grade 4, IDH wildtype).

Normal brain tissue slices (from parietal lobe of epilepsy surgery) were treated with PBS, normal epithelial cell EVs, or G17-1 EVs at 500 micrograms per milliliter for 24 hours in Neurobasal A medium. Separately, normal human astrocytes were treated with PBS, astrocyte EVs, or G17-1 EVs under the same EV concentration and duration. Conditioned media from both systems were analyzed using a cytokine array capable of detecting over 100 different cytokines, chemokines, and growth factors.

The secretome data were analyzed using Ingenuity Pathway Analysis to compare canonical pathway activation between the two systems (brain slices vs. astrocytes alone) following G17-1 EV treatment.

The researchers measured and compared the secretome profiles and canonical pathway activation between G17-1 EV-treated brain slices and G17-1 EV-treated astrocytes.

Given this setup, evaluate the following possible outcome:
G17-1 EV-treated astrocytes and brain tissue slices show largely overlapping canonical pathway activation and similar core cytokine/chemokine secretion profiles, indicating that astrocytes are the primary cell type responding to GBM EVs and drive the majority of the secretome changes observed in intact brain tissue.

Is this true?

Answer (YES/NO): NO